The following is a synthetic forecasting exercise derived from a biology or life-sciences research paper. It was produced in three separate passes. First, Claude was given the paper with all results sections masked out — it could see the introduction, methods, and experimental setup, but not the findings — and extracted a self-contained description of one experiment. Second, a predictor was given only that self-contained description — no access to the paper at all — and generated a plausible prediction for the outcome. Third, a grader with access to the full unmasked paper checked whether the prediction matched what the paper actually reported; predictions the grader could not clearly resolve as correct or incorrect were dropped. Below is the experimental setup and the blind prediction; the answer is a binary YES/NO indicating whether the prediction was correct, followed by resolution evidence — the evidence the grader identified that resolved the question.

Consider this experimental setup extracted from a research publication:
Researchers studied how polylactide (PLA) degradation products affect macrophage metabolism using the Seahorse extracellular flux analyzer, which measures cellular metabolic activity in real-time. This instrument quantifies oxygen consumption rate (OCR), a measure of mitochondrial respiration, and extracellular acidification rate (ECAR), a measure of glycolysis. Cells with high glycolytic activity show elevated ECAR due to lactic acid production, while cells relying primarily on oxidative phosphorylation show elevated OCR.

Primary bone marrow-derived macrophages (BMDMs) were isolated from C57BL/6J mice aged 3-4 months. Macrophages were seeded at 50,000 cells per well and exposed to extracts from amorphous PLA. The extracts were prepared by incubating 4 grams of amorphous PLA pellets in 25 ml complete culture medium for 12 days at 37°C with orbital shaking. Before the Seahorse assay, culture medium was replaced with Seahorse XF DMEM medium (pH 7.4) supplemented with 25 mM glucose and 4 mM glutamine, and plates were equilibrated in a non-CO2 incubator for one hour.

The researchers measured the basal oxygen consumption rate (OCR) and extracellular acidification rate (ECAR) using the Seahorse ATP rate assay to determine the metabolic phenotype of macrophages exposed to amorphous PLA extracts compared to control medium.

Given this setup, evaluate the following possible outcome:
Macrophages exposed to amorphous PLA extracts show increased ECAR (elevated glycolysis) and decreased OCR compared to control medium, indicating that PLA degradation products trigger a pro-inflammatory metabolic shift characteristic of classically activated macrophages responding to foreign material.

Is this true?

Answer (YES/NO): NO